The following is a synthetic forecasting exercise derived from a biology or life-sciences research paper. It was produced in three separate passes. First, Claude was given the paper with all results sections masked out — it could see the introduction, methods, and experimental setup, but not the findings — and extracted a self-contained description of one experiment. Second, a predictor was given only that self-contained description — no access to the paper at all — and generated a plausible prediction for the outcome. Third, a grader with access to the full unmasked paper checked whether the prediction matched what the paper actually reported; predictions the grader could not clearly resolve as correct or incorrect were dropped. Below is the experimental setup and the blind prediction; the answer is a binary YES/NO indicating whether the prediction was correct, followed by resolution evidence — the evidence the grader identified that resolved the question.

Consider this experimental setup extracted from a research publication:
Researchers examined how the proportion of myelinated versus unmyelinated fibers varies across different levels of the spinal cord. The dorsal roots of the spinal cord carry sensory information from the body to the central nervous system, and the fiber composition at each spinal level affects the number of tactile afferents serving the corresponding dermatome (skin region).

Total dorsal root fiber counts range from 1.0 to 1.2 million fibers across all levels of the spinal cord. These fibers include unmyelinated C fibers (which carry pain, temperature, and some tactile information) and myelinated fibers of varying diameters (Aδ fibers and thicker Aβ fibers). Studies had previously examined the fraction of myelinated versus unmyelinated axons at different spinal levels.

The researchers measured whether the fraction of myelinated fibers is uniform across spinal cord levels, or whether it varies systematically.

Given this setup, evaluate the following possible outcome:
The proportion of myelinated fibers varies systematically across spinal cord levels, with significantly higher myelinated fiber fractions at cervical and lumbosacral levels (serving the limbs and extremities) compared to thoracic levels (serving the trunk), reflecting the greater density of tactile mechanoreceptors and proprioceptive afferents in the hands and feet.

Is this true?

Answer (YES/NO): YES